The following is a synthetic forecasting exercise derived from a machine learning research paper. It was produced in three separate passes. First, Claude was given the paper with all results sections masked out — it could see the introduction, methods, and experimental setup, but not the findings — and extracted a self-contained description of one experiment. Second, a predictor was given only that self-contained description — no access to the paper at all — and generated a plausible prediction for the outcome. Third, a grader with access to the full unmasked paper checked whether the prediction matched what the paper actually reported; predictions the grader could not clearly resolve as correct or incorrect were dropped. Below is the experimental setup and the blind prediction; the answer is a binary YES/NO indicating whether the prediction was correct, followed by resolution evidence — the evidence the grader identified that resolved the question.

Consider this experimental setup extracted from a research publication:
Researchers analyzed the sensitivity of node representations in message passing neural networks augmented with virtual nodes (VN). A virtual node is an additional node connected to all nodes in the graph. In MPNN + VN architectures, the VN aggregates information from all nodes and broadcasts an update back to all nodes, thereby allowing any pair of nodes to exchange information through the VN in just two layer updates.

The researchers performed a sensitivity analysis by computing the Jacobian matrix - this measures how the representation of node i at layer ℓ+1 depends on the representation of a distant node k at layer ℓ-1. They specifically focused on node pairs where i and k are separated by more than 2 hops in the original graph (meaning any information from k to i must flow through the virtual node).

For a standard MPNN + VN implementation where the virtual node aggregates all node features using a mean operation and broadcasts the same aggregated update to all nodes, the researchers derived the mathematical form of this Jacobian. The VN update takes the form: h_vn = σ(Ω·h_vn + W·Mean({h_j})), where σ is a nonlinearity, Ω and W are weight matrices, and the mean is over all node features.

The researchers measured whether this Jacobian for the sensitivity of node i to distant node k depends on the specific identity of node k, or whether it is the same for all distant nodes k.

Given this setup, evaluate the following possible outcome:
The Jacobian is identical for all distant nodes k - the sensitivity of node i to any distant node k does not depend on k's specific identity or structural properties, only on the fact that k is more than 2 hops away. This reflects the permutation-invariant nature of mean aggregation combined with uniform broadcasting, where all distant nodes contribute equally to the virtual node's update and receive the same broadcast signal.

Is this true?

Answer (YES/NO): YES